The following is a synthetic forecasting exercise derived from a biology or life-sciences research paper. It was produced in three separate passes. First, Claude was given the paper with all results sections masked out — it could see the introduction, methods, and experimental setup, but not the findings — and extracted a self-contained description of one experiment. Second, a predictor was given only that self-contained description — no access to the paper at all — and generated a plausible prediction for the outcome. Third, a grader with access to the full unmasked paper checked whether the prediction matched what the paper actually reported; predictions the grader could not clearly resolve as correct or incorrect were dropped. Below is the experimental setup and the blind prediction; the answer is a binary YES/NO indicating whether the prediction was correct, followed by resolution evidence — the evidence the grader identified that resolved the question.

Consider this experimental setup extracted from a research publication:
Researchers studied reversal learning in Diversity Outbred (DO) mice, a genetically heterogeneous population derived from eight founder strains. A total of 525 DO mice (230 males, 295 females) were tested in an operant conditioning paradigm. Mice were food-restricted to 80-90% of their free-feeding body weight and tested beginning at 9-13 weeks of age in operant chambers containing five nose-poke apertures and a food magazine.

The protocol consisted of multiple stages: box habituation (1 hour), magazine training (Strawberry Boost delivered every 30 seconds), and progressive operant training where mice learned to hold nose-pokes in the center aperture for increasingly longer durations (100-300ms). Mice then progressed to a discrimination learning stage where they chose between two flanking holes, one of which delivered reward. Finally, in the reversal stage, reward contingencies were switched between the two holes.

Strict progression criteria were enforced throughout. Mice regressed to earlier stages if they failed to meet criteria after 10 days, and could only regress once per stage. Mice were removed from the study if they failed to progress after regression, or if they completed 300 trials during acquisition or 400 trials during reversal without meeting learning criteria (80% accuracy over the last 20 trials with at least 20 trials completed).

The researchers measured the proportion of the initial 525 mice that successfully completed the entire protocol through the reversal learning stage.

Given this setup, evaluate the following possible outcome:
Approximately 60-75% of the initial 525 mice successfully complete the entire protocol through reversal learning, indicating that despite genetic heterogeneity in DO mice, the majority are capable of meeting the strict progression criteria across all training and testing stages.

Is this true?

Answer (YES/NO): YES